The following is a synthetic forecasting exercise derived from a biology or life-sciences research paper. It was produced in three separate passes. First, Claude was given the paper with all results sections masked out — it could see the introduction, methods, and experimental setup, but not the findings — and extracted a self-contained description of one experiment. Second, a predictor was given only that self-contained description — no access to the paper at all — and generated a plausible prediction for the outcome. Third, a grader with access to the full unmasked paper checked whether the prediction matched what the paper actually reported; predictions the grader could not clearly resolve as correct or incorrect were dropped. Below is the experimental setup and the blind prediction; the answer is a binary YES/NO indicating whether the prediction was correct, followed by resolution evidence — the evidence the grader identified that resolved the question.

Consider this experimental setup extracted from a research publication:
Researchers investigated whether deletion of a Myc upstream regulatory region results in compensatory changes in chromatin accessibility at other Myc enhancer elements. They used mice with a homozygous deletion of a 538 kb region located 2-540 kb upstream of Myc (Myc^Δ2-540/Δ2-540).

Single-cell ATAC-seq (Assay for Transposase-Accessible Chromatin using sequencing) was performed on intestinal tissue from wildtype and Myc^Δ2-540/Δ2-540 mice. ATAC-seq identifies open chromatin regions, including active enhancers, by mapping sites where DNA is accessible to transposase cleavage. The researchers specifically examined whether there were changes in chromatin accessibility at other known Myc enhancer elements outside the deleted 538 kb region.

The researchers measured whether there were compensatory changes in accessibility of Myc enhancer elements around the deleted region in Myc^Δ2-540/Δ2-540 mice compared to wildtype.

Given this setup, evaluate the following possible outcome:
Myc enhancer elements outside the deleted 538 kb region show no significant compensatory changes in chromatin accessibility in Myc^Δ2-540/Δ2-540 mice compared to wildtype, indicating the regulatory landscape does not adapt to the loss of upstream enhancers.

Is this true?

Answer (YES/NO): YES